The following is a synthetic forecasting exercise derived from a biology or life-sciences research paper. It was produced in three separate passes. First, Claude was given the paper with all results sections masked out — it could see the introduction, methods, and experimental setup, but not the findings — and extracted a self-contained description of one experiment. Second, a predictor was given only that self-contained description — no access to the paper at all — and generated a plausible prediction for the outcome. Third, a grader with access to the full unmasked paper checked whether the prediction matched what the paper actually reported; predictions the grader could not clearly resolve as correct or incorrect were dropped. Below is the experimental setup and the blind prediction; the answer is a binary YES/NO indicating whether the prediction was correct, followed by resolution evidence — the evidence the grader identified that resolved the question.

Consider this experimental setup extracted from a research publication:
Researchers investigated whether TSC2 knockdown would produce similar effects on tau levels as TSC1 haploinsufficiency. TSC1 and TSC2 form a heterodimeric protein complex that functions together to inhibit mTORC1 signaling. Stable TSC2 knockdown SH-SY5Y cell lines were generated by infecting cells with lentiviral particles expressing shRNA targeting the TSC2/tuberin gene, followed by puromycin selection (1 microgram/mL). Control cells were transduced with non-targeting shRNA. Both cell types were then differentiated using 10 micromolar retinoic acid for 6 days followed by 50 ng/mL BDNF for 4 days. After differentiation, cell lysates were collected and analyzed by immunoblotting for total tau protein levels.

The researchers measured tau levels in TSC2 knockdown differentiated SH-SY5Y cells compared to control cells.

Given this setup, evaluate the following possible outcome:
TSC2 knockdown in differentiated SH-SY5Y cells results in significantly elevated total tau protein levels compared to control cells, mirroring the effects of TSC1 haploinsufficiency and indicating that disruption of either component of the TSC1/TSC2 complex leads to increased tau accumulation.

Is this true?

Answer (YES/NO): NO